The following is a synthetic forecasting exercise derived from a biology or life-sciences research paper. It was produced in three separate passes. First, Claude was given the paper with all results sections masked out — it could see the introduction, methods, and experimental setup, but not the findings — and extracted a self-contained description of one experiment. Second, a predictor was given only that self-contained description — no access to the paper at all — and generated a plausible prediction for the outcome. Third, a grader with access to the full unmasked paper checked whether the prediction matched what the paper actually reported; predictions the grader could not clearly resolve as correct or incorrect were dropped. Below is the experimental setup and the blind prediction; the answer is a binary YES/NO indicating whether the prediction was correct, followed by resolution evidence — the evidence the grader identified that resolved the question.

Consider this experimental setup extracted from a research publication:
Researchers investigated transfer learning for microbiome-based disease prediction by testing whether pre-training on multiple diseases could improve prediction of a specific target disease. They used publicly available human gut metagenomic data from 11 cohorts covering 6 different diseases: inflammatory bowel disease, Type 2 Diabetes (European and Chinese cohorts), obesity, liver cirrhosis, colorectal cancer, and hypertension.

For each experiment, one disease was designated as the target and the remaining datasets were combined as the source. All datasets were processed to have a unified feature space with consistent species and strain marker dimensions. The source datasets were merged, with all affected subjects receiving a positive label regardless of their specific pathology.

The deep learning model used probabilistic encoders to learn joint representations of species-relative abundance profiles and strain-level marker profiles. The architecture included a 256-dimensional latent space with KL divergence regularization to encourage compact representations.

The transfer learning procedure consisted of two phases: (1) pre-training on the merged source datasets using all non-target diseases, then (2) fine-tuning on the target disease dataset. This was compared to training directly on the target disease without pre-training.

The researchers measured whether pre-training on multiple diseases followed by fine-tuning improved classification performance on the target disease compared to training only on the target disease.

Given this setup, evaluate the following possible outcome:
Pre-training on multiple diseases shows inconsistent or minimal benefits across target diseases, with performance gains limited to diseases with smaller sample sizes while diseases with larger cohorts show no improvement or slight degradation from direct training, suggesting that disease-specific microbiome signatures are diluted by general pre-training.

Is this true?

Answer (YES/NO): NO